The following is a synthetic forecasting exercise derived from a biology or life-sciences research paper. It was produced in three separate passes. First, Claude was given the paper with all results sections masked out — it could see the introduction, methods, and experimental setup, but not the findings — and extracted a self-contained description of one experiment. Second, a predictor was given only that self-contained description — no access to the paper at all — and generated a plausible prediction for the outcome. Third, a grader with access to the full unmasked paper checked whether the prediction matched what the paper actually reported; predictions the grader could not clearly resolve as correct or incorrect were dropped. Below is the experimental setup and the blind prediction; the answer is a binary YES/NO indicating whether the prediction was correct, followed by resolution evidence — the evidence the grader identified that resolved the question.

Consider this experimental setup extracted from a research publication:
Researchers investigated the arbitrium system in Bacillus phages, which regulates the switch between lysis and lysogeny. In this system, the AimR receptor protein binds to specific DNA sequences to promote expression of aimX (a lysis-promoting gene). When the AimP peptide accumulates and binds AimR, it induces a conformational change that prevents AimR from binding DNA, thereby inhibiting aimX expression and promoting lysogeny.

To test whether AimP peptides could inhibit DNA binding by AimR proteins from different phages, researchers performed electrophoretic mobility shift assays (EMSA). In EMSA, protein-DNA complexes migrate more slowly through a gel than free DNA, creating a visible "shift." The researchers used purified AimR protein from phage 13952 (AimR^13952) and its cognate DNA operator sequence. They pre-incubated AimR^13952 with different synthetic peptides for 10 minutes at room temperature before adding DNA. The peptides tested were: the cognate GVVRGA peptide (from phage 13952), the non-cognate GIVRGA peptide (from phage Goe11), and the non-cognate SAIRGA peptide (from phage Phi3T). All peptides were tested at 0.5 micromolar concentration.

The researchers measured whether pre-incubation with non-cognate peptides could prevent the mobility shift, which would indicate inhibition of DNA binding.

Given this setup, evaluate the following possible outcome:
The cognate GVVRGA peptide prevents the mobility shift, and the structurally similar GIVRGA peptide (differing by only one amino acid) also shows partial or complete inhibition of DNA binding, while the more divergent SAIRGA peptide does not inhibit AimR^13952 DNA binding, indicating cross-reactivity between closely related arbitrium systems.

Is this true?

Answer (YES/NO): YES